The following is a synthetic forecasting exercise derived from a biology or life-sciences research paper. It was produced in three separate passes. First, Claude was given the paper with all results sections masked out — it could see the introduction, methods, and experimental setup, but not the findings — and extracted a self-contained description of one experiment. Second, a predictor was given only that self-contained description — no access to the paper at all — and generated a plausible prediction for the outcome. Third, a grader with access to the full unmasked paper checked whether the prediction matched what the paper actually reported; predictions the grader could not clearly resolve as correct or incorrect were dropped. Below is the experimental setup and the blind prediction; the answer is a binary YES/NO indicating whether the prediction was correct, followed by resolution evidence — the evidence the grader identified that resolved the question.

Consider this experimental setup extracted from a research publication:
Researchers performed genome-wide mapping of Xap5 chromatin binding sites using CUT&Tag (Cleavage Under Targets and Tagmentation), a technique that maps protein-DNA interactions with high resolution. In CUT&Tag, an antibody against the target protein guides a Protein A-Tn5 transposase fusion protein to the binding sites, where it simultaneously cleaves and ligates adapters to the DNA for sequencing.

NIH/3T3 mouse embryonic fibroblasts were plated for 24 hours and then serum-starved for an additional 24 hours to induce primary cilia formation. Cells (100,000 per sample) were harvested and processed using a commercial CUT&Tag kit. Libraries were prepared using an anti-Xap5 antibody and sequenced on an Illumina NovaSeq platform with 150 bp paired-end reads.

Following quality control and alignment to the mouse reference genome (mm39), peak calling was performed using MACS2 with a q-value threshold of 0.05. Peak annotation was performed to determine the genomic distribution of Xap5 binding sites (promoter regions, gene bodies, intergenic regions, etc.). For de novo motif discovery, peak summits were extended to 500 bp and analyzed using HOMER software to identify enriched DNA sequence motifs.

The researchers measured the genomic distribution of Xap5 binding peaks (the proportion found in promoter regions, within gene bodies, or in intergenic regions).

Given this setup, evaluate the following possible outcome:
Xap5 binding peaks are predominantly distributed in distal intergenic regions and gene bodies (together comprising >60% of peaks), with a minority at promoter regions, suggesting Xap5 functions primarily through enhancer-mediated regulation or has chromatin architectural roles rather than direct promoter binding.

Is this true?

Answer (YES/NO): NO